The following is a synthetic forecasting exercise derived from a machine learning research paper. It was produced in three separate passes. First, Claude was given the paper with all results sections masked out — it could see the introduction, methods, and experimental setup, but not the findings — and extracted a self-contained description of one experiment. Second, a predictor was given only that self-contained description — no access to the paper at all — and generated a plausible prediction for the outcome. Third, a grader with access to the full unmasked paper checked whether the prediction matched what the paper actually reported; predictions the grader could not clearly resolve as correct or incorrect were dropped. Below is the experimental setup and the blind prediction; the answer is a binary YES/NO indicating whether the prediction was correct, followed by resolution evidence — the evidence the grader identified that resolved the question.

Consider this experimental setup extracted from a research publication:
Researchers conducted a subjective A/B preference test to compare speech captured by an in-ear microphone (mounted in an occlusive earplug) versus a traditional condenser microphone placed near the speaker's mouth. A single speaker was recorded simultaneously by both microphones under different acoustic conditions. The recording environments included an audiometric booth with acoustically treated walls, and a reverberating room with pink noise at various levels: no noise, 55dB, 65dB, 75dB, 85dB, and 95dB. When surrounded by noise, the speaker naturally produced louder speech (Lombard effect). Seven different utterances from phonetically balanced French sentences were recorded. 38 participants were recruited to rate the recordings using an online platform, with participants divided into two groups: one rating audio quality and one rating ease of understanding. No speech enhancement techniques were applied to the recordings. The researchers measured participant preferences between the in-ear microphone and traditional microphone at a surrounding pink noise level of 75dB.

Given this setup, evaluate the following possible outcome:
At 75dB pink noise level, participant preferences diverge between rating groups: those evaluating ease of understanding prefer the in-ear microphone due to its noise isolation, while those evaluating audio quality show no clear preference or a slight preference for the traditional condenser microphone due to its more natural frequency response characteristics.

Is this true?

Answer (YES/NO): NO